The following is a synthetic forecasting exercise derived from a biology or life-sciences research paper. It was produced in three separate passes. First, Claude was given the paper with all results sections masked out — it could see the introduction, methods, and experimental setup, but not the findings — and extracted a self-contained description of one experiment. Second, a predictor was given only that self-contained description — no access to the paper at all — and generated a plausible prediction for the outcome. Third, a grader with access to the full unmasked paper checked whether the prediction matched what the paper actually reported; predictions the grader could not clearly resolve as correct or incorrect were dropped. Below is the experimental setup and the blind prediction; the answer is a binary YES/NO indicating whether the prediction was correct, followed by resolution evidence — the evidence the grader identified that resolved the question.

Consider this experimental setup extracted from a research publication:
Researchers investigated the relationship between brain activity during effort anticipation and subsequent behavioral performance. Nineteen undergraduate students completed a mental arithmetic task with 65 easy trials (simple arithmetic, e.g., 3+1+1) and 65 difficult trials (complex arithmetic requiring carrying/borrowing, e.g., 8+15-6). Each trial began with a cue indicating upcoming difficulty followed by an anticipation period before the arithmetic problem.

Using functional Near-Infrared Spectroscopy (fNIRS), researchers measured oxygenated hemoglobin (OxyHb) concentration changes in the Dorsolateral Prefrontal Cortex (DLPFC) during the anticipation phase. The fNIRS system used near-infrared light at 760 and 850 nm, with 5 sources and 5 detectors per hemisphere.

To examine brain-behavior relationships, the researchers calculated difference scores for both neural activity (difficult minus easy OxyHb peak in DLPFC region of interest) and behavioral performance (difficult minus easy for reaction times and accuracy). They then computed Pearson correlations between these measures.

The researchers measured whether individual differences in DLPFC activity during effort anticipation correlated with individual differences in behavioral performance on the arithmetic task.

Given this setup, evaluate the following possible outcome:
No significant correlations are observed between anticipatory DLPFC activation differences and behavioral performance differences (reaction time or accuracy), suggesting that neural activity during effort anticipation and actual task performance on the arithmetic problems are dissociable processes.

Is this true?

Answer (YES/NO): YES